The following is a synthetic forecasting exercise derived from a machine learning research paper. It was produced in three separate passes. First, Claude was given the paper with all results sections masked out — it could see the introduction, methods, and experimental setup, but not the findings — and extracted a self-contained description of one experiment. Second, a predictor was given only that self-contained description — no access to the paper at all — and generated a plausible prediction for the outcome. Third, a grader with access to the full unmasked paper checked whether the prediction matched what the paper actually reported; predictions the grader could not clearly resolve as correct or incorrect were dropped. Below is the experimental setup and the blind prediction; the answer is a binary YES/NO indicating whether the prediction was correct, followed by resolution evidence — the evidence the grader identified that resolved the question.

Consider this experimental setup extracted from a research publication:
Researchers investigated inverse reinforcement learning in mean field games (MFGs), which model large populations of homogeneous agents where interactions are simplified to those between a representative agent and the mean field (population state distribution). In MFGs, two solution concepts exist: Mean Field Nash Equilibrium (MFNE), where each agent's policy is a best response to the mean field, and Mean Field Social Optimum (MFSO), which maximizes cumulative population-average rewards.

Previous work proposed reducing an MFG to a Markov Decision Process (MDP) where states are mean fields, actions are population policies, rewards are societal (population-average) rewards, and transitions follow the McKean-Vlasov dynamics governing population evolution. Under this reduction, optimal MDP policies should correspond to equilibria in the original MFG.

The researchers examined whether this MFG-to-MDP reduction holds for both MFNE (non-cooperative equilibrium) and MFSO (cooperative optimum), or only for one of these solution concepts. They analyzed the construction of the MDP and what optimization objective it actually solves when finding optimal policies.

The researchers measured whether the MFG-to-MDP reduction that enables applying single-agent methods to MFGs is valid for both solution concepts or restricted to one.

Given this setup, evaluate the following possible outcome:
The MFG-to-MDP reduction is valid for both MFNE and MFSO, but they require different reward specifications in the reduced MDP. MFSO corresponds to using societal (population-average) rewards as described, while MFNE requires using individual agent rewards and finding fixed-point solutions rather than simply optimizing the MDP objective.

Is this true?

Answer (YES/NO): NO